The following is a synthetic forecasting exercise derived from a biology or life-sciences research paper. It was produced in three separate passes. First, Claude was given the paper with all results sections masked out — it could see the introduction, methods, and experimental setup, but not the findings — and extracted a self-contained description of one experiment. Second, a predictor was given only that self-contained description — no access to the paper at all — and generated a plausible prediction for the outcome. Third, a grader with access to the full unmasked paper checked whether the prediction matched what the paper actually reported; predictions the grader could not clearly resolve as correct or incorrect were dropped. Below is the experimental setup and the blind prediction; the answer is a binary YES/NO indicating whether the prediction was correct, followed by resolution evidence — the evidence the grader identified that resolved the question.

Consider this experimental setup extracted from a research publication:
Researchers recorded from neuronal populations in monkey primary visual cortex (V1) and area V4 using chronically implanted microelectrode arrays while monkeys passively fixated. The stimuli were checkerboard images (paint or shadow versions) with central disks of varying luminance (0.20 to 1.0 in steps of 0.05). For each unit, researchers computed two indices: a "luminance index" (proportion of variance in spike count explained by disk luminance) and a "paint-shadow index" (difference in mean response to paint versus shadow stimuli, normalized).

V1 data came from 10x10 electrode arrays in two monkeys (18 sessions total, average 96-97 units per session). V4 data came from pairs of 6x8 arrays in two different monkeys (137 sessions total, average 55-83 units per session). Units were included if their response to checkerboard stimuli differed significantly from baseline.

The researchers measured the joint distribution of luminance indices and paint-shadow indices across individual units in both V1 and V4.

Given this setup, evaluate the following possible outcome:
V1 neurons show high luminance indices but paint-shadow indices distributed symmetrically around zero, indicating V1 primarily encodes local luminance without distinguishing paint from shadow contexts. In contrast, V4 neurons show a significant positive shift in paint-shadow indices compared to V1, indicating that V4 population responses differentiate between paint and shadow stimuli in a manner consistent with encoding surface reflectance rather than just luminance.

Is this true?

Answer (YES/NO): NO